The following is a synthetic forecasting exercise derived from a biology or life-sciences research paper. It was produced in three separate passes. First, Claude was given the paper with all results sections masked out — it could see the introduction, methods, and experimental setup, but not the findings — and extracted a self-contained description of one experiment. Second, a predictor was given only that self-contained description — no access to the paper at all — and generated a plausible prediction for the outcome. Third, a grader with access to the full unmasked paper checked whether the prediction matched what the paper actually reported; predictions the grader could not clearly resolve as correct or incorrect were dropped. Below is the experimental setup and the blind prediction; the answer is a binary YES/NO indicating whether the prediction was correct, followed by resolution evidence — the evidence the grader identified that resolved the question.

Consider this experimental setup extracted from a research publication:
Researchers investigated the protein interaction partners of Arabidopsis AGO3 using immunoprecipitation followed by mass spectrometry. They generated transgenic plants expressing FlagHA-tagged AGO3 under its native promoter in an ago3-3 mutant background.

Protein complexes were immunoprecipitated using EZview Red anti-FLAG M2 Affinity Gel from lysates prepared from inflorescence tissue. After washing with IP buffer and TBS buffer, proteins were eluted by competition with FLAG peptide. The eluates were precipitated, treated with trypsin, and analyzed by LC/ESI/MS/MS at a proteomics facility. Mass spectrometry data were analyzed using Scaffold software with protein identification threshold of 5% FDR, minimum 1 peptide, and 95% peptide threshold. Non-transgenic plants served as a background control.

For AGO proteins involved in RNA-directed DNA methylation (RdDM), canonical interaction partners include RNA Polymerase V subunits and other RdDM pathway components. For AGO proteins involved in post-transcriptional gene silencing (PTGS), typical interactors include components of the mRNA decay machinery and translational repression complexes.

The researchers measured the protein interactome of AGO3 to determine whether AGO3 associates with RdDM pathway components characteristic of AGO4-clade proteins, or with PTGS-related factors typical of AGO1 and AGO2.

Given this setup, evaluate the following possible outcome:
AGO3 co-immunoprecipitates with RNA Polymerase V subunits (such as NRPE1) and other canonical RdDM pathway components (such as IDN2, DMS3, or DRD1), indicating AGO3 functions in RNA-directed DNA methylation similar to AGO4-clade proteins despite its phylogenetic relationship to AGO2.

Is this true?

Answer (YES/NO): NO